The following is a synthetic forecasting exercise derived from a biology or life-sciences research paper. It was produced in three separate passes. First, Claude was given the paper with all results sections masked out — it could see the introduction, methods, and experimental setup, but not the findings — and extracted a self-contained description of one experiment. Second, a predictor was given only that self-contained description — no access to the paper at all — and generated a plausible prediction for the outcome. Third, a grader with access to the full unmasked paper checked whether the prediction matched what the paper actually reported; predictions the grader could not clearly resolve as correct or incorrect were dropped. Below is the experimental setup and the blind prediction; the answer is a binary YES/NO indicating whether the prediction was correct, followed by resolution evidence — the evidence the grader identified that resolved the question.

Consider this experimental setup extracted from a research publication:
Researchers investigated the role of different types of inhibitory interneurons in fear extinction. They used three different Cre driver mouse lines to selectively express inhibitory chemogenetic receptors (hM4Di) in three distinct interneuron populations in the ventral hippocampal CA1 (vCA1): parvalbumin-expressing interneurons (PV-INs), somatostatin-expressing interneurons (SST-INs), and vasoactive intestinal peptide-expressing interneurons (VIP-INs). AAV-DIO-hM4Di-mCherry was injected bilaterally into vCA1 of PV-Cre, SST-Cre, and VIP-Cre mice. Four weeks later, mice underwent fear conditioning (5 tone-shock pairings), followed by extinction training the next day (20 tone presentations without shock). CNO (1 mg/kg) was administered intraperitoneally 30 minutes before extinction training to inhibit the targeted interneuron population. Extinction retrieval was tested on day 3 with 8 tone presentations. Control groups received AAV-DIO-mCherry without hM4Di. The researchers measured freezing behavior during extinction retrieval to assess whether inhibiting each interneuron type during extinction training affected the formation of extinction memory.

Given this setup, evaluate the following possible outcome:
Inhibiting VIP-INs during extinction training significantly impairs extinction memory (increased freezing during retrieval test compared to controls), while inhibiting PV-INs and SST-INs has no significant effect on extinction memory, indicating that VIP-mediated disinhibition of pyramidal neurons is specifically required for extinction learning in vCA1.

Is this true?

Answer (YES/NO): NO